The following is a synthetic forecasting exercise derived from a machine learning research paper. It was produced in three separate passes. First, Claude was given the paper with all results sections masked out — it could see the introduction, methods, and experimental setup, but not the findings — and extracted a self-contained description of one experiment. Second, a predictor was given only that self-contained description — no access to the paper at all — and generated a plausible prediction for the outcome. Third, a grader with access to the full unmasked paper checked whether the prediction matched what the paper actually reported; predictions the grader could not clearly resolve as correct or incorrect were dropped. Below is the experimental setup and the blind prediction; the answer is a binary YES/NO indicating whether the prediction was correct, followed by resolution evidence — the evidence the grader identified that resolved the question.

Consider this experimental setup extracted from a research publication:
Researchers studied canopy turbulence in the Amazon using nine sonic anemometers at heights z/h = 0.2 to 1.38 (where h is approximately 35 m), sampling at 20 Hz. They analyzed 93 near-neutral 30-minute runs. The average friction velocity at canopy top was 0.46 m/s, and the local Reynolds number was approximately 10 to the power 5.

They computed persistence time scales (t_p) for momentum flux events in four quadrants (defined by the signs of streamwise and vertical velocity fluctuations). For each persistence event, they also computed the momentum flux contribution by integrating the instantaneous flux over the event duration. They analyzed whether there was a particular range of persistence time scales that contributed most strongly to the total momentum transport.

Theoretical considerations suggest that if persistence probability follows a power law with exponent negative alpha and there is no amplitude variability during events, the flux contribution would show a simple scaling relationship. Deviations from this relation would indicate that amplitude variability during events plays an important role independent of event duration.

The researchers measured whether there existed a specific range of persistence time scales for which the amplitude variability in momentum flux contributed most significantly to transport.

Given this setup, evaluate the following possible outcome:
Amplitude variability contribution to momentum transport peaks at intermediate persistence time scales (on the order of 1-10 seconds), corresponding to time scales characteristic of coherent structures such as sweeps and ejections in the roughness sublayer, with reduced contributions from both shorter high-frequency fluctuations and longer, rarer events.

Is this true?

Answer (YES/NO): NO